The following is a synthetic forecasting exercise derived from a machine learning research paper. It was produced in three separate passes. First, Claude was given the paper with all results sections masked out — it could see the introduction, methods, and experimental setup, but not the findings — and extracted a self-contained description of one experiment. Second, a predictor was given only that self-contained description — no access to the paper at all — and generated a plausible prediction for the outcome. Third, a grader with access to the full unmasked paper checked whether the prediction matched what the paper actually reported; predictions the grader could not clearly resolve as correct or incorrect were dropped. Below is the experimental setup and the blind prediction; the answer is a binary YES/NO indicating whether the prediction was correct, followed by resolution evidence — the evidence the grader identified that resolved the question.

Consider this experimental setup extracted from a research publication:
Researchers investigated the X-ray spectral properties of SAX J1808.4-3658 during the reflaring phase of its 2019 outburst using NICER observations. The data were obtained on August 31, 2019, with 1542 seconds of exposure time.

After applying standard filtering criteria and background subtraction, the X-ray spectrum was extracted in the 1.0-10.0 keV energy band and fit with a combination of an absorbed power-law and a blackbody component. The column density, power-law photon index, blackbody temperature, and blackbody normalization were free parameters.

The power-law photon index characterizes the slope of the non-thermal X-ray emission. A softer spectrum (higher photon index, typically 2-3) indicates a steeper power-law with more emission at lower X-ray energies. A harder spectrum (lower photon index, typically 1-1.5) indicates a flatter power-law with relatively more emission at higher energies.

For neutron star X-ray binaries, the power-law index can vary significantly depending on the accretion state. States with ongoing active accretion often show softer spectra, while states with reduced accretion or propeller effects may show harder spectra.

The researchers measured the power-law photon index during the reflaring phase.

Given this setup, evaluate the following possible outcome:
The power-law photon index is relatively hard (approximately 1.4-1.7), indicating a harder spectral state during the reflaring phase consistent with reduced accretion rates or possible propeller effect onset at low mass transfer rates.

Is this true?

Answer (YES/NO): NO